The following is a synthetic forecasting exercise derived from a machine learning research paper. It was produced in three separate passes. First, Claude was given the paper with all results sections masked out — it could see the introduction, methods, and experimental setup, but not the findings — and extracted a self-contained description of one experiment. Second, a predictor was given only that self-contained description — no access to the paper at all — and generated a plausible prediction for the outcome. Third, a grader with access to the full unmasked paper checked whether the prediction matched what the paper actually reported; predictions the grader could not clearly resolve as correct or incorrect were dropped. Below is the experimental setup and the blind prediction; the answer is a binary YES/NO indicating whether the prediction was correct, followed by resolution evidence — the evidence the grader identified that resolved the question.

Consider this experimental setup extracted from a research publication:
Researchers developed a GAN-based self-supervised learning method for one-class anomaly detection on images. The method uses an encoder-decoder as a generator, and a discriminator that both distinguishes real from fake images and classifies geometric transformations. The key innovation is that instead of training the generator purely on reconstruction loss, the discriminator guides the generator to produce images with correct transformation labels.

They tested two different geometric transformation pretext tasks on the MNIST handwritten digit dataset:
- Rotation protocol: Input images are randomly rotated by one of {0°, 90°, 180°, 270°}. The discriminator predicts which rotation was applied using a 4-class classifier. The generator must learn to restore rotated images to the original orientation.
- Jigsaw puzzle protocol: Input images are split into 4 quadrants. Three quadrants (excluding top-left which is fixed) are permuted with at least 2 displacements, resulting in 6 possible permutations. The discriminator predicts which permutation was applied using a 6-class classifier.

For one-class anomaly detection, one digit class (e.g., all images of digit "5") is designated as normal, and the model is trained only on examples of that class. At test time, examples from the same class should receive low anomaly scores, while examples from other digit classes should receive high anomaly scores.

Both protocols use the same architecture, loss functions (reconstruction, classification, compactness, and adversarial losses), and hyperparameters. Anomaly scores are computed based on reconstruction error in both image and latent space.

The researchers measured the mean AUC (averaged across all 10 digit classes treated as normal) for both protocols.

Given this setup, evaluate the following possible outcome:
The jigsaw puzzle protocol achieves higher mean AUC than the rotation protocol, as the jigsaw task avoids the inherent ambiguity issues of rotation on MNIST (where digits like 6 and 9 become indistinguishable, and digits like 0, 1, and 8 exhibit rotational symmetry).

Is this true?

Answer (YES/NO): NO